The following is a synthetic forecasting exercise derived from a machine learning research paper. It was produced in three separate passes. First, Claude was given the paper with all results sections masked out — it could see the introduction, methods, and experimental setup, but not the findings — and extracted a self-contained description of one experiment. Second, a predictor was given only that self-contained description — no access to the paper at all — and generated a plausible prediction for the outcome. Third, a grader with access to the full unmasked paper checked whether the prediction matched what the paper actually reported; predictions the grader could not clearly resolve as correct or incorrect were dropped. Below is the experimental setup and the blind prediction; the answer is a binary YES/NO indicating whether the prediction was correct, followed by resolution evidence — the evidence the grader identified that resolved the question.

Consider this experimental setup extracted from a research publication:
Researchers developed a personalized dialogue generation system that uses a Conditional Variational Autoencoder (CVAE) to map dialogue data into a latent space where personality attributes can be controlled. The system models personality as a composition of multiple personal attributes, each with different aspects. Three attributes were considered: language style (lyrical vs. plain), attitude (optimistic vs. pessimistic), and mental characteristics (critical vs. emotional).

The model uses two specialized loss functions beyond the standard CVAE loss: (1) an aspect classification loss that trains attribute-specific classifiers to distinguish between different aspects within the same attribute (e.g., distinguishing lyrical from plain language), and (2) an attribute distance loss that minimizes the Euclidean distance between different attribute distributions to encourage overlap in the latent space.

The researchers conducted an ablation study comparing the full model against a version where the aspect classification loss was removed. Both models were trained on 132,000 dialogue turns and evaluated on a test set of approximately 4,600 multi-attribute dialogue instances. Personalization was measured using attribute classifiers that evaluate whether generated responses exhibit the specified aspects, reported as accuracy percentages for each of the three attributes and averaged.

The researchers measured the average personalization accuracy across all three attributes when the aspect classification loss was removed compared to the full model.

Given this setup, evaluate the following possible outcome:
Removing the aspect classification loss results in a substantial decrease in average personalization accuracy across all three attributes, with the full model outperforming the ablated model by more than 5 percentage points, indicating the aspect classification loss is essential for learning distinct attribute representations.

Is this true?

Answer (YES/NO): YES